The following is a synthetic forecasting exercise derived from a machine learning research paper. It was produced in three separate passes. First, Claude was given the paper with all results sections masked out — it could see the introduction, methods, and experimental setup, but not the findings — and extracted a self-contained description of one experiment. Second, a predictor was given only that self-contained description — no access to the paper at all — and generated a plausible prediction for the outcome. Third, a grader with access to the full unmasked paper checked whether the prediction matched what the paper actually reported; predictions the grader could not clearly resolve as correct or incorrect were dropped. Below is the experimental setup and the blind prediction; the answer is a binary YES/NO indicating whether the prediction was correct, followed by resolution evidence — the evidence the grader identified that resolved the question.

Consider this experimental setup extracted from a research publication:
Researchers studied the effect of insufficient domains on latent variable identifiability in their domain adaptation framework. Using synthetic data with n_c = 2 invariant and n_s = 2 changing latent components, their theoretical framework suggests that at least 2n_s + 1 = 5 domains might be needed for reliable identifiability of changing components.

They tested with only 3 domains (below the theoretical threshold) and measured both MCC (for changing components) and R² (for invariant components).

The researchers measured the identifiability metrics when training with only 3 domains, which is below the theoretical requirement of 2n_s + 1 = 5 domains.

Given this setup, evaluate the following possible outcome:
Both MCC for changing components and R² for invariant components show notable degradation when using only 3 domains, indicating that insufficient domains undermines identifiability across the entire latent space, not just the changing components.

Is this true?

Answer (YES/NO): YES